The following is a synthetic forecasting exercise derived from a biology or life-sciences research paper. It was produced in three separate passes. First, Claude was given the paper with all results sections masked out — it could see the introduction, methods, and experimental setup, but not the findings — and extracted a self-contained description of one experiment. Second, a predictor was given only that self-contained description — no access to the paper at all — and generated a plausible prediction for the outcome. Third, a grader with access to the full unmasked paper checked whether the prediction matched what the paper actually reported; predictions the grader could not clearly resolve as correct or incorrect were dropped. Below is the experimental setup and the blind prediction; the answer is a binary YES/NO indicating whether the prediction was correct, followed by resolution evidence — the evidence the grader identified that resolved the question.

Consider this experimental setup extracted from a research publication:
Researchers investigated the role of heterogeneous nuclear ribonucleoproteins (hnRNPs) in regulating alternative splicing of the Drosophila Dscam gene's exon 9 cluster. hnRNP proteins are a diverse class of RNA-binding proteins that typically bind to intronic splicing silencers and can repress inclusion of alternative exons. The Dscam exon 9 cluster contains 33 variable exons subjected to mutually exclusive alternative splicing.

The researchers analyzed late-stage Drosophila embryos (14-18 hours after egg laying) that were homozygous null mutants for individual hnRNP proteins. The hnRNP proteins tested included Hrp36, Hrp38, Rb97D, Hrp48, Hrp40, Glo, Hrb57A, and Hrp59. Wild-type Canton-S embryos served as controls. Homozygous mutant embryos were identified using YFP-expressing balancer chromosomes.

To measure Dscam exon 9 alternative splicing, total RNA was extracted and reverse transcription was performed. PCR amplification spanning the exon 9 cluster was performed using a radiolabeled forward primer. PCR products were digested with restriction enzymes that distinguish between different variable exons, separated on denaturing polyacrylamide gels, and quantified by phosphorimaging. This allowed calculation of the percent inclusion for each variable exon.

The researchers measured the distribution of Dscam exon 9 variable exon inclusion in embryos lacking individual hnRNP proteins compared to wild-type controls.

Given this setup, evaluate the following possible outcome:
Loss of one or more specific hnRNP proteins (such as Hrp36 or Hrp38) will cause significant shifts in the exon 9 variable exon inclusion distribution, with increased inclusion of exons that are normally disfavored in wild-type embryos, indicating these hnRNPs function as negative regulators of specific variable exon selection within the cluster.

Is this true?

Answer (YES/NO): NO